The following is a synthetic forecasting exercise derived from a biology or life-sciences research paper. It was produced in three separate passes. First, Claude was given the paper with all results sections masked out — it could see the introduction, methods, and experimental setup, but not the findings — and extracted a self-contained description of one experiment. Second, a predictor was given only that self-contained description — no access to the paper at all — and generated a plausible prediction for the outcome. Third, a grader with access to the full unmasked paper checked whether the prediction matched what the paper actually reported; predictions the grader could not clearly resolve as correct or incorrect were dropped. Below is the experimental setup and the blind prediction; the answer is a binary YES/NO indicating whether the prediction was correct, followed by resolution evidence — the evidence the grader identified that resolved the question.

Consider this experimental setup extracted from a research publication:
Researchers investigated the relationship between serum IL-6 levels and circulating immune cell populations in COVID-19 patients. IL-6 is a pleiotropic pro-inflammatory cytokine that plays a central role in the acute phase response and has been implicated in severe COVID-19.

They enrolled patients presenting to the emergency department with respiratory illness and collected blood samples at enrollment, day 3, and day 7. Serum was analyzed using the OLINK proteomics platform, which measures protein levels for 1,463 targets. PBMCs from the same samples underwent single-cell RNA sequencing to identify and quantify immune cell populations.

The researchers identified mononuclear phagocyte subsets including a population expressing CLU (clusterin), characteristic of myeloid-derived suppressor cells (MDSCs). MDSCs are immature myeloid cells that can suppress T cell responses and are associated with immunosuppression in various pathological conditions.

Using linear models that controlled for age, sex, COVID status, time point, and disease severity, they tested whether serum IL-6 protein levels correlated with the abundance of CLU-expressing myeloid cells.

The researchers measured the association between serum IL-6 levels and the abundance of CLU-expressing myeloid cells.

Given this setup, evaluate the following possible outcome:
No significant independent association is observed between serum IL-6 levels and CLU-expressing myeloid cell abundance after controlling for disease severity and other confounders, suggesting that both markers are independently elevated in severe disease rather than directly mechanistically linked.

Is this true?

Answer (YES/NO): NO